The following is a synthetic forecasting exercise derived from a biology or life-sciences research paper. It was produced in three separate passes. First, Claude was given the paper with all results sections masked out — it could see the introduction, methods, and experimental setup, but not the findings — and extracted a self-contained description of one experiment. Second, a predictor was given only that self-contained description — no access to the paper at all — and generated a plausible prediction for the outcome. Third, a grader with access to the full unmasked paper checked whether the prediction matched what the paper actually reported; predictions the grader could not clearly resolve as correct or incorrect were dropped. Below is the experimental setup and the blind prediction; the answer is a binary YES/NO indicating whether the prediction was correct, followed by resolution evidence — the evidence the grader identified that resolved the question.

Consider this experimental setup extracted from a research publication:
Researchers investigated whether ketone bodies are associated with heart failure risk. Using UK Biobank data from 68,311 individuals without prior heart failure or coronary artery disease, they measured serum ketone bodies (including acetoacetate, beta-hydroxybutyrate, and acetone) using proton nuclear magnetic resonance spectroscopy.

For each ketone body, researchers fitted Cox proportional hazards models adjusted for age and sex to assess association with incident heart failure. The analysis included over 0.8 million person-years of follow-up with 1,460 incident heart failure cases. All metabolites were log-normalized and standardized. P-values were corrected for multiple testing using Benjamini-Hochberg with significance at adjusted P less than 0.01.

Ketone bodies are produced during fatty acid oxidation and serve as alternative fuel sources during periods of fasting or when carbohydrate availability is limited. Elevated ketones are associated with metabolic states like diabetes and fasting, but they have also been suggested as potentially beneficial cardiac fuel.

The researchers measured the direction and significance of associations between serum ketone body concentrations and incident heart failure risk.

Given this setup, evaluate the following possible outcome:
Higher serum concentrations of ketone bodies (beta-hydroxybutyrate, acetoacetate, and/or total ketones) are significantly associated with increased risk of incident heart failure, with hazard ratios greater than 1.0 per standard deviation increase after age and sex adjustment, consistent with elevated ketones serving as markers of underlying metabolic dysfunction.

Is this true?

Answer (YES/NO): YES